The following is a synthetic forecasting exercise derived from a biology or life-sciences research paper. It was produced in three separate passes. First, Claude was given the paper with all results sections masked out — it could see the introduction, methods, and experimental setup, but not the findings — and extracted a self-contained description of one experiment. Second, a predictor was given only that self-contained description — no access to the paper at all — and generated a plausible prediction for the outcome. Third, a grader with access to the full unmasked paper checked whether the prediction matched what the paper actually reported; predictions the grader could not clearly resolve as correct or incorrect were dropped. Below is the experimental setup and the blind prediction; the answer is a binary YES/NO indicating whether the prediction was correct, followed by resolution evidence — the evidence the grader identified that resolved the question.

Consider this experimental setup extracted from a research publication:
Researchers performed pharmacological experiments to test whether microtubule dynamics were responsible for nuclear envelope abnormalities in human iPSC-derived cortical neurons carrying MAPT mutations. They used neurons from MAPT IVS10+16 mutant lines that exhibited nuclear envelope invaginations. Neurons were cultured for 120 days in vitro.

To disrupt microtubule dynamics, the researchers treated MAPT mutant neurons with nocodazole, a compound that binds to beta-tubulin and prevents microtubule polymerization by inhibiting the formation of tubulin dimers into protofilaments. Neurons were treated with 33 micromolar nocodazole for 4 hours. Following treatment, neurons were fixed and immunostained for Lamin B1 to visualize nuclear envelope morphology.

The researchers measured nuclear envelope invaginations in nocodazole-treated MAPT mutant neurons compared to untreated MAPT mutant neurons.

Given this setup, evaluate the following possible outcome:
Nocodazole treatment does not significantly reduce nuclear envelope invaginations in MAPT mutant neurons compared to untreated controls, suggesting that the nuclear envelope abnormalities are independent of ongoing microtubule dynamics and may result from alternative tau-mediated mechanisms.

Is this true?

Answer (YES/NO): NO